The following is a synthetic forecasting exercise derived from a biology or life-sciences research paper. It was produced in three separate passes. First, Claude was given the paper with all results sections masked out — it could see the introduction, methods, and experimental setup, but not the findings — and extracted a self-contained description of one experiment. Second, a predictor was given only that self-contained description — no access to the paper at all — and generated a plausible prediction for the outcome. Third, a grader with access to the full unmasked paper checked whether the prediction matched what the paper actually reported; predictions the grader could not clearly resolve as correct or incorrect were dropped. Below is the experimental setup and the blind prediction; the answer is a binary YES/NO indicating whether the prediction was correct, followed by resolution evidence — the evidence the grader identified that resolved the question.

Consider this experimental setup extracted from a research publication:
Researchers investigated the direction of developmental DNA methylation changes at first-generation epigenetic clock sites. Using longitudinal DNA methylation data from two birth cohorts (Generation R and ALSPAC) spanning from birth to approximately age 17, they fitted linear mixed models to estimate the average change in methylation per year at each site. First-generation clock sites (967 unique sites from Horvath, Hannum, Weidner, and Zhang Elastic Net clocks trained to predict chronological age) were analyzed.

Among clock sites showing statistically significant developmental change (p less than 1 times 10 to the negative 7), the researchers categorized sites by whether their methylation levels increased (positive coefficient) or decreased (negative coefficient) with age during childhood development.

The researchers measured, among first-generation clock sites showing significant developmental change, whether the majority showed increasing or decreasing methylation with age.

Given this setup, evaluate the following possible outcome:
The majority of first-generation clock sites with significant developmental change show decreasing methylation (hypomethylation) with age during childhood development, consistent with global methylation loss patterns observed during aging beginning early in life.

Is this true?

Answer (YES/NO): YES